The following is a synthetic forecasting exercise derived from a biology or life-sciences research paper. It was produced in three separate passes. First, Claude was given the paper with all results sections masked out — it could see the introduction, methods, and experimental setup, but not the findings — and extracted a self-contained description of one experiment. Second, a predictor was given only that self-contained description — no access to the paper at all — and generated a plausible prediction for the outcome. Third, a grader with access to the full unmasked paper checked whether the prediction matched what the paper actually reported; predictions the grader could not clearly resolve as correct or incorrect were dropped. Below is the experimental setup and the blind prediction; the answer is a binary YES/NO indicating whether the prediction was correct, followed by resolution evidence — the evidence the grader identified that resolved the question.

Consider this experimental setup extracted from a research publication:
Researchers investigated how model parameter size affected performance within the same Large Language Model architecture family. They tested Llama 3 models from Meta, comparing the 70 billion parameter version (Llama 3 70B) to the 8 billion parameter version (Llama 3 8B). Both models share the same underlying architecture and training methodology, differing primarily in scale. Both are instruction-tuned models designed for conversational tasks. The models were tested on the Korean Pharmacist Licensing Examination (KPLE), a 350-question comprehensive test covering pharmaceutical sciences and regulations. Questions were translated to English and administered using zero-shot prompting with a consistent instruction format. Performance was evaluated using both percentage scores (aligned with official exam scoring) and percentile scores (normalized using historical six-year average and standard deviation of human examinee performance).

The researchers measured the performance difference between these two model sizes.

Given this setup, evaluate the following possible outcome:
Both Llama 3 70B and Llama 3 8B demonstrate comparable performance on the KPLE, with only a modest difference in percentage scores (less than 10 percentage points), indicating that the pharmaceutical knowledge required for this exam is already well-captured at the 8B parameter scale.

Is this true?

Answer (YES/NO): NO